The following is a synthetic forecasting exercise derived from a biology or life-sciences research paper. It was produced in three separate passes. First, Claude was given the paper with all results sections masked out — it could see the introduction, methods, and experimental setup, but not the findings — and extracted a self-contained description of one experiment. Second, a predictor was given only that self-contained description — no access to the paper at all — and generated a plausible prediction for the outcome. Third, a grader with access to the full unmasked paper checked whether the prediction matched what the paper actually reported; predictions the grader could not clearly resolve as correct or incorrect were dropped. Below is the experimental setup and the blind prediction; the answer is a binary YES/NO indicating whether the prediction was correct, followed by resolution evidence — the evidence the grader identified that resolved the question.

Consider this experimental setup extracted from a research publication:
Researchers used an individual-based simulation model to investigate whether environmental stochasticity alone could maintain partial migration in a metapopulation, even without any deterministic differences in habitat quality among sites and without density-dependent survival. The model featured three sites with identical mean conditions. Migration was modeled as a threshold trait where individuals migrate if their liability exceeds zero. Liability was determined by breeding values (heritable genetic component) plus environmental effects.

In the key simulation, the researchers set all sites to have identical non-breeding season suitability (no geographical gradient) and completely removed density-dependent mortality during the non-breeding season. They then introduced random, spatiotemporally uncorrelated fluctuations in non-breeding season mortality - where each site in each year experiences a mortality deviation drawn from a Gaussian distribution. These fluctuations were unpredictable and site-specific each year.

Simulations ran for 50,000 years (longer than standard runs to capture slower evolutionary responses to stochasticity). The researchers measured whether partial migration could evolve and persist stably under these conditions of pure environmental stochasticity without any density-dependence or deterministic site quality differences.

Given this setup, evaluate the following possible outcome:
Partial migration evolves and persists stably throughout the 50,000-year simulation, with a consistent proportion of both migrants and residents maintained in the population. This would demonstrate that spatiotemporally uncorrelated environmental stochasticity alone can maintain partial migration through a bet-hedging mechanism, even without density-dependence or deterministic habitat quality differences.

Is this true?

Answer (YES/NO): YES